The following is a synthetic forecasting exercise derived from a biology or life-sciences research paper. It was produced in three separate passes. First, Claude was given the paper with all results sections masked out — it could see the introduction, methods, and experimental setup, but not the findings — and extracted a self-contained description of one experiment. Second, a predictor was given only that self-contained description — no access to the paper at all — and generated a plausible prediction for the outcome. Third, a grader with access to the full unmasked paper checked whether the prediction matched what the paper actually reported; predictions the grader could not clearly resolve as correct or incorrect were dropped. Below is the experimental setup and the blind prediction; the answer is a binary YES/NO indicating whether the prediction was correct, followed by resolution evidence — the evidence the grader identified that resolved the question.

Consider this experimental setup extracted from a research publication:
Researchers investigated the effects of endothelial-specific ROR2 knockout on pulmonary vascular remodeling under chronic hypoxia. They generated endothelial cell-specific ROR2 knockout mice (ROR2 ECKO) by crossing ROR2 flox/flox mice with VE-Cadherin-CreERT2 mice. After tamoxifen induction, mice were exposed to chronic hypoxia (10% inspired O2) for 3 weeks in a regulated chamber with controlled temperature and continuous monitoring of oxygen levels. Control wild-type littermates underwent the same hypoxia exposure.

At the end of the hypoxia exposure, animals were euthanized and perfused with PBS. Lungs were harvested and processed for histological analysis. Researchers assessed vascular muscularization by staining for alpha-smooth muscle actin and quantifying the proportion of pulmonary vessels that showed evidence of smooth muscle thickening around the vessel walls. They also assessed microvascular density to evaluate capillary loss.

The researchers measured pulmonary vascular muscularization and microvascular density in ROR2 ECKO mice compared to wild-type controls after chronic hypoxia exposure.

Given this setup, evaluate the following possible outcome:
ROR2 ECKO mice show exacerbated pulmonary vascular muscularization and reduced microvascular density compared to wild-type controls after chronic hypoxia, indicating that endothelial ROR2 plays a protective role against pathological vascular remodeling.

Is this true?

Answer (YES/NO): YES